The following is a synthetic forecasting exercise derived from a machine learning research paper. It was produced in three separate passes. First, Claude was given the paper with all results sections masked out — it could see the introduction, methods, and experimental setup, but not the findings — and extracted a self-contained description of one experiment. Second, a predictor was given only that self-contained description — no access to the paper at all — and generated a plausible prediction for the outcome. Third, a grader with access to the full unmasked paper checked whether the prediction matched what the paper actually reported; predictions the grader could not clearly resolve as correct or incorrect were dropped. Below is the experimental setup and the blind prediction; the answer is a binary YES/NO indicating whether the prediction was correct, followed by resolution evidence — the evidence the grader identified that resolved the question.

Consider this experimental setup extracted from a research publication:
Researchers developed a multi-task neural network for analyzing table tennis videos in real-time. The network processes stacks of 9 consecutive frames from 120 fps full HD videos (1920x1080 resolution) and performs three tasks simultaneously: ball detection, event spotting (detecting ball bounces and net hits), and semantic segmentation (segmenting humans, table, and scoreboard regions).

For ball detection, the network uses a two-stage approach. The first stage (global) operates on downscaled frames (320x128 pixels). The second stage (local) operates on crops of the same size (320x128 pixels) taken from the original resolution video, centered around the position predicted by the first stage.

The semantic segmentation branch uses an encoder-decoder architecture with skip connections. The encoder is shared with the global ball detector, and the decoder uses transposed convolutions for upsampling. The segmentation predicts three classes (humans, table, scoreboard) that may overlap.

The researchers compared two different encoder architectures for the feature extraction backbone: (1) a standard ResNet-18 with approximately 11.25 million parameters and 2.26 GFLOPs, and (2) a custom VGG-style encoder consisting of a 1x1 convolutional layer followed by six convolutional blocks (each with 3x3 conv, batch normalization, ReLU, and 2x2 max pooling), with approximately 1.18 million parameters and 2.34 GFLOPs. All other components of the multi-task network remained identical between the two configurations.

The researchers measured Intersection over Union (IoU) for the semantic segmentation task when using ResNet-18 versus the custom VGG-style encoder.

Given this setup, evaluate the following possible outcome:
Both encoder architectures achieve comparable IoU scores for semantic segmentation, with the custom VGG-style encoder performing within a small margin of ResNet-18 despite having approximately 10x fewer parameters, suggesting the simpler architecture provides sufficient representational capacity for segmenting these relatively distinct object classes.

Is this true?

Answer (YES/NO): YES